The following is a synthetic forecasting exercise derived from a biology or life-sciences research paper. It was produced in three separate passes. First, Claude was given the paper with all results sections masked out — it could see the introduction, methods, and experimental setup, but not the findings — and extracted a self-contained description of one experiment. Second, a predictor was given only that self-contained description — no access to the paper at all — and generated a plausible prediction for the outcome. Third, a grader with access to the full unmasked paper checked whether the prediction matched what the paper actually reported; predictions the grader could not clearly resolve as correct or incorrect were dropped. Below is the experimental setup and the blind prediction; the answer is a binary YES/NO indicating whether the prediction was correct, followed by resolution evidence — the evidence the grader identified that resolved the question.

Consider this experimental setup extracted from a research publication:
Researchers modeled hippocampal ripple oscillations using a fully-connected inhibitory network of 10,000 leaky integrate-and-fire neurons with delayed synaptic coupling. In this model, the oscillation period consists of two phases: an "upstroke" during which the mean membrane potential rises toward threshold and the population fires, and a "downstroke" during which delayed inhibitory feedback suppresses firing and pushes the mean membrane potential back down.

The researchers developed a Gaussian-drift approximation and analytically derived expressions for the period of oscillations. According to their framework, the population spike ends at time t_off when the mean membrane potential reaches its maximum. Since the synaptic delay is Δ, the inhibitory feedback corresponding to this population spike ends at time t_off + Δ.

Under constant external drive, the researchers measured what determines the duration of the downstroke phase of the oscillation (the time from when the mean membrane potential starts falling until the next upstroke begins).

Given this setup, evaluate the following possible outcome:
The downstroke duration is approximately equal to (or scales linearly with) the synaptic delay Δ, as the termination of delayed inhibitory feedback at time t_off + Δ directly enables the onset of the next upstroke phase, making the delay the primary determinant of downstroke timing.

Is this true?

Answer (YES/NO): YES